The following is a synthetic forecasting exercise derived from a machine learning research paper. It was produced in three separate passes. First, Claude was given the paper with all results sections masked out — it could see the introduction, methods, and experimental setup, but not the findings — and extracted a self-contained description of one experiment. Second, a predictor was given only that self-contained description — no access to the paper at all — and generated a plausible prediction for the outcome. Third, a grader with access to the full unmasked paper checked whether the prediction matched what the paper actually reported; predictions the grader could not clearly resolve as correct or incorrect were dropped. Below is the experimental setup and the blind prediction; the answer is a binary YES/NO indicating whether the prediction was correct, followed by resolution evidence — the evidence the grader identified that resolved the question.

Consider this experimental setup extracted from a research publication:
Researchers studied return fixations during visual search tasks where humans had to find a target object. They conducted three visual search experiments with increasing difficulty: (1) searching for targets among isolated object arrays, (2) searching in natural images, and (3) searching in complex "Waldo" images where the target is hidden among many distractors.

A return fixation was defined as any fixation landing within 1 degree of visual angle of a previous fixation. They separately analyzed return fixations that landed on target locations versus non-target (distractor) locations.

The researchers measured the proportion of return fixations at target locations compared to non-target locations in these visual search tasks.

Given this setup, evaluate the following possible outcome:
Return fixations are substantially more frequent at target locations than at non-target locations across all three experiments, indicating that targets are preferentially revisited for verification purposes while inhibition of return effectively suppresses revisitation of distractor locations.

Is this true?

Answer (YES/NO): NO